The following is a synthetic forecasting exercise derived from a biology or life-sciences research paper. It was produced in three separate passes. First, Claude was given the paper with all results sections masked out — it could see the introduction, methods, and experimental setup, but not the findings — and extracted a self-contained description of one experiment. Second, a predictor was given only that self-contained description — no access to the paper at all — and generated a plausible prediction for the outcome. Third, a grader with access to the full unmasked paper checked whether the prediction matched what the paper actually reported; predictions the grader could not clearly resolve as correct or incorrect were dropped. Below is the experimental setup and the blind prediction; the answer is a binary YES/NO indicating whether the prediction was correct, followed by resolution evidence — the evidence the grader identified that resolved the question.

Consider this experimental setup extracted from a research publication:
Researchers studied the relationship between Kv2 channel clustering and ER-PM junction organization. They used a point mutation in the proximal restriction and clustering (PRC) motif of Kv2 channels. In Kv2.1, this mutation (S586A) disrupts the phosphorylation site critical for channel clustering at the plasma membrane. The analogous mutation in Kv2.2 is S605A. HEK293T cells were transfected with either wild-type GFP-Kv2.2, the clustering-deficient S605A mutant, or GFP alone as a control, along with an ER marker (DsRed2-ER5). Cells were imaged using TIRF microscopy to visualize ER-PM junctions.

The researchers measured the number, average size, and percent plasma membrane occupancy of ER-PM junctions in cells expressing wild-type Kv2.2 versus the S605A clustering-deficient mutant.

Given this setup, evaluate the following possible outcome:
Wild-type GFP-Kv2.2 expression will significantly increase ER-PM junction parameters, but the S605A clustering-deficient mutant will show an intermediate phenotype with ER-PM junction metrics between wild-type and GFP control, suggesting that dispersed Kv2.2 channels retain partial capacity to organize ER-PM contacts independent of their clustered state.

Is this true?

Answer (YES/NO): NO